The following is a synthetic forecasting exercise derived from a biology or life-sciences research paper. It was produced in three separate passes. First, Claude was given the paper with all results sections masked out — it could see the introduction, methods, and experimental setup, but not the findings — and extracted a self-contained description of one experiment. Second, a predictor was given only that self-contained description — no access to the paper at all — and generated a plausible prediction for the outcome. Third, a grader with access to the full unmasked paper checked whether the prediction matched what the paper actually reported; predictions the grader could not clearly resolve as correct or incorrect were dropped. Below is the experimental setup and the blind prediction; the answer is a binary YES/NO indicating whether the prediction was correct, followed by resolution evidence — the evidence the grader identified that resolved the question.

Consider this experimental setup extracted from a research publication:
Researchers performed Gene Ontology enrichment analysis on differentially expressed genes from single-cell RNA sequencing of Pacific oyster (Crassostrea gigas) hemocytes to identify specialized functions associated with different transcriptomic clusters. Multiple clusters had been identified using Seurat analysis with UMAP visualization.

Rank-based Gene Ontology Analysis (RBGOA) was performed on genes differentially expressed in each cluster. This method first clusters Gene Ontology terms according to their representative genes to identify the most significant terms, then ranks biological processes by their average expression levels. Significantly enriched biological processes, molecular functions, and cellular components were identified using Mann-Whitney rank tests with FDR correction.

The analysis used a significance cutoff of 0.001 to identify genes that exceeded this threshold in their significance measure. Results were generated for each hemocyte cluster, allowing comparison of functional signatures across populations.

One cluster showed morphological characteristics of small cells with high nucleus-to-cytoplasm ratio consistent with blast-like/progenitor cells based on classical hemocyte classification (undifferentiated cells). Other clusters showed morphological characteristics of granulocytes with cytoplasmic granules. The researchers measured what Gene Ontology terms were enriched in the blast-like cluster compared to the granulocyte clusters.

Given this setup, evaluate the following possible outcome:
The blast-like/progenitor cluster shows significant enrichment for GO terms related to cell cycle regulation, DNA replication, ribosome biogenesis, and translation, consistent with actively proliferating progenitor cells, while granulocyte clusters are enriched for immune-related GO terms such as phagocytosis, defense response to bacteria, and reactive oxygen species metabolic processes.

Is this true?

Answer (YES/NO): NO